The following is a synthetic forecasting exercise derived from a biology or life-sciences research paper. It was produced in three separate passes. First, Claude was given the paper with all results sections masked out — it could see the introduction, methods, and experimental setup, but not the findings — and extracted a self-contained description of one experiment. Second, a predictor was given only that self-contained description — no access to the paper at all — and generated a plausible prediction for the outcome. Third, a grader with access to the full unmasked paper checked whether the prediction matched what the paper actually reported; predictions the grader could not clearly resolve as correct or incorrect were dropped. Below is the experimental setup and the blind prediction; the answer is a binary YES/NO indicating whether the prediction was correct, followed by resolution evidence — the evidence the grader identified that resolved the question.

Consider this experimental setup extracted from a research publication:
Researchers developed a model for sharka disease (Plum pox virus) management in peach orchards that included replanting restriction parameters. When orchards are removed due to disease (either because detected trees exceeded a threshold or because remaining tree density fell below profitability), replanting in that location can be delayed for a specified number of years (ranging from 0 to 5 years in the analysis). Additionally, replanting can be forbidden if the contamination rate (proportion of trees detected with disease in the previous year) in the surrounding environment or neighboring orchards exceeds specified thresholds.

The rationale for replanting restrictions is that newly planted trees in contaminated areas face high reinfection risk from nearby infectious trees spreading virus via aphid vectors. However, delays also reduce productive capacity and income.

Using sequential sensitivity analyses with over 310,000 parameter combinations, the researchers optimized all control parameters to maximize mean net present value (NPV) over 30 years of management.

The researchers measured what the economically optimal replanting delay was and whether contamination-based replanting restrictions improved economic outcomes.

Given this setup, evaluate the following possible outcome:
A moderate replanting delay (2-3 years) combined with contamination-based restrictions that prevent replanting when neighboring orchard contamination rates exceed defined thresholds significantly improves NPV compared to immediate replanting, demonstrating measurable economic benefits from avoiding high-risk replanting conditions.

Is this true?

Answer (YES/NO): NO